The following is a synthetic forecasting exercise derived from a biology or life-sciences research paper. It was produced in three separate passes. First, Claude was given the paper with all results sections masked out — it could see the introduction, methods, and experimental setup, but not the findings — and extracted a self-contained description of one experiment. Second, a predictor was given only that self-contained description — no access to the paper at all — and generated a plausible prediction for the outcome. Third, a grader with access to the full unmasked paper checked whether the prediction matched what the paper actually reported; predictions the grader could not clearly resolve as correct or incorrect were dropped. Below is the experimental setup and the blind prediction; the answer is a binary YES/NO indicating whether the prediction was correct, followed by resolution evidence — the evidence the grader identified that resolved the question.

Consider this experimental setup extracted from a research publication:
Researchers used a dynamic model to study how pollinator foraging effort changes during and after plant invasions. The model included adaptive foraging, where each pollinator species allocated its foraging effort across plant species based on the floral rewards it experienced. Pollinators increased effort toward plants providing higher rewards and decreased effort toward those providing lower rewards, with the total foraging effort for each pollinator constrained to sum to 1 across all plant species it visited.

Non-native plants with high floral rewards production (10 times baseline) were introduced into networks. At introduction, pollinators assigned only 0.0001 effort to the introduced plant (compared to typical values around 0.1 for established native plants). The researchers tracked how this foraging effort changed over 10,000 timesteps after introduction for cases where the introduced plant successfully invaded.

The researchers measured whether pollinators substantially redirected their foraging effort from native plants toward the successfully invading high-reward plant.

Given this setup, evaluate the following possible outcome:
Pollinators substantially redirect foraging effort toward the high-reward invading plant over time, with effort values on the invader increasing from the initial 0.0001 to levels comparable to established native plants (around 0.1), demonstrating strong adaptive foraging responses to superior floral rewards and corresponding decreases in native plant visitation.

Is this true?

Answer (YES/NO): YES